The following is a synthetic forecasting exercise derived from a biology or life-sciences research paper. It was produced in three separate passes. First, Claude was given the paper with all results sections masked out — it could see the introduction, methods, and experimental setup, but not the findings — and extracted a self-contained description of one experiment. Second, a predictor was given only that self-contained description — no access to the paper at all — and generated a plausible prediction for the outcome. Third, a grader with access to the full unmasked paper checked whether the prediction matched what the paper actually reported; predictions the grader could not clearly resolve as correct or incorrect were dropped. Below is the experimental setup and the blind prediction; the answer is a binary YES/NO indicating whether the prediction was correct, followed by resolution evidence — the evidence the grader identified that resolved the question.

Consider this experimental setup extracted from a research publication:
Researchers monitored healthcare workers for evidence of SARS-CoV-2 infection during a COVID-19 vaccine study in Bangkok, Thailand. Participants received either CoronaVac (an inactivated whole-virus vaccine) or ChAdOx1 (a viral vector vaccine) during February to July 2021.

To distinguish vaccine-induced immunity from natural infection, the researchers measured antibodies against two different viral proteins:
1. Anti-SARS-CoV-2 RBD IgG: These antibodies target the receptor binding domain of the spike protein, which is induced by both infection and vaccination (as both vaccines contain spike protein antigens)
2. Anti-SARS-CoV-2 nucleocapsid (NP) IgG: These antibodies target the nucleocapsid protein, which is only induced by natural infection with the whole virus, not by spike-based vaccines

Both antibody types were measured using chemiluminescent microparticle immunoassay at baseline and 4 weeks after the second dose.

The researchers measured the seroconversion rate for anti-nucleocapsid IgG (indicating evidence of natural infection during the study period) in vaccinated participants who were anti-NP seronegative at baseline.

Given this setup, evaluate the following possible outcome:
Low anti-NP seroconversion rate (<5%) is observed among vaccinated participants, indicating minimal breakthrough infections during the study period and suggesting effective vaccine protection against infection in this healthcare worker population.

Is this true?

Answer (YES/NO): NO